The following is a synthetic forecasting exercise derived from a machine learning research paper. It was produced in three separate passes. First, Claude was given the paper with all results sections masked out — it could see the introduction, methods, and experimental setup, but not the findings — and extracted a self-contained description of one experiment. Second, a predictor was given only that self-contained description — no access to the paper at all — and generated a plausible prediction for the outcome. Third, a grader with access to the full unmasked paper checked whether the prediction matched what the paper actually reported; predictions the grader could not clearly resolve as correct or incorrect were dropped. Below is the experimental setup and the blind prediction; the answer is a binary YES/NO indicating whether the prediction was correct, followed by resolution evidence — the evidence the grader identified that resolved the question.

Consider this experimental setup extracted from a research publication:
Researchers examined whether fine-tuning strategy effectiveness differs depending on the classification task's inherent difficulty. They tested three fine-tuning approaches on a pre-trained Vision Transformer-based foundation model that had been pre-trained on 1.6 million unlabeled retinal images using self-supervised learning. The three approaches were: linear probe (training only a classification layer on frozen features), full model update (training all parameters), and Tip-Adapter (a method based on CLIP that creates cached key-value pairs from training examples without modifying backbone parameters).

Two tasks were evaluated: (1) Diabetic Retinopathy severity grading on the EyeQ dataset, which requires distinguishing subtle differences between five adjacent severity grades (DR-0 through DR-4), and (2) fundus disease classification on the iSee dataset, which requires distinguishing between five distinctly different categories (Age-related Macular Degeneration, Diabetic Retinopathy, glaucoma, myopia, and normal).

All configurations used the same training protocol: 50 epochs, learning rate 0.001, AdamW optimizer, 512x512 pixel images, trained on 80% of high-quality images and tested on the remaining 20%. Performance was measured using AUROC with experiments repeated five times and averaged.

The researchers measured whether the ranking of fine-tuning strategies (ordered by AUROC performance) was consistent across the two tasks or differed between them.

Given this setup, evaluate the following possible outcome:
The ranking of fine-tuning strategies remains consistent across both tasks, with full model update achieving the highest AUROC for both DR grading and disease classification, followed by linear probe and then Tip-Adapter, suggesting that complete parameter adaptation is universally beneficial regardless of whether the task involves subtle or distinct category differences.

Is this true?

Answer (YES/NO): YES